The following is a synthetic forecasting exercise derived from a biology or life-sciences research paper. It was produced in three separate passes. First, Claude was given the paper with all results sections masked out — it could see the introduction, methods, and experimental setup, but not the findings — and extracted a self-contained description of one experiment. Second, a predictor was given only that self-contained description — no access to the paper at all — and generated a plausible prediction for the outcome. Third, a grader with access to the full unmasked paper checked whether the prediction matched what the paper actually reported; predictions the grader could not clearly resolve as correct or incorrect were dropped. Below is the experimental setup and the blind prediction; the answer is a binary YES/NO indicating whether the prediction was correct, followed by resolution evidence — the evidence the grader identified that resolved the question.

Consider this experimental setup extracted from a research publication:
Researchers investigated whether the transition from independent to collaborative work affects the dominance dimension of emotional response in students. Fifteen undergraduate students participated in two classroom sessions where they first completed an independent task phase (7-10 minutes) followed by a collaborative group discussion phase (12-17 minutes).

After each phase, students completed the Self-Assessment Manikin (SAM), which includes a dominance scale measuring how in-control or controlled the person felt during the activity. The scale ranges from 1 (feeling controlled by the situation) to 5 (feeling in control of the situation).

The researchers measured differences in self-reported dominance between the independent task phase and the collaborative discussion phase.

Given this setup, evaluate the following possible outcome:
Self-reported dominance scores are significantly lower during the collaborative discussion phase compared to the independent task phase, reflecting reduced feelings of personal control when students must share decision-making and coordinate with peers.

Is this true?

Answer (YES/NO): YES